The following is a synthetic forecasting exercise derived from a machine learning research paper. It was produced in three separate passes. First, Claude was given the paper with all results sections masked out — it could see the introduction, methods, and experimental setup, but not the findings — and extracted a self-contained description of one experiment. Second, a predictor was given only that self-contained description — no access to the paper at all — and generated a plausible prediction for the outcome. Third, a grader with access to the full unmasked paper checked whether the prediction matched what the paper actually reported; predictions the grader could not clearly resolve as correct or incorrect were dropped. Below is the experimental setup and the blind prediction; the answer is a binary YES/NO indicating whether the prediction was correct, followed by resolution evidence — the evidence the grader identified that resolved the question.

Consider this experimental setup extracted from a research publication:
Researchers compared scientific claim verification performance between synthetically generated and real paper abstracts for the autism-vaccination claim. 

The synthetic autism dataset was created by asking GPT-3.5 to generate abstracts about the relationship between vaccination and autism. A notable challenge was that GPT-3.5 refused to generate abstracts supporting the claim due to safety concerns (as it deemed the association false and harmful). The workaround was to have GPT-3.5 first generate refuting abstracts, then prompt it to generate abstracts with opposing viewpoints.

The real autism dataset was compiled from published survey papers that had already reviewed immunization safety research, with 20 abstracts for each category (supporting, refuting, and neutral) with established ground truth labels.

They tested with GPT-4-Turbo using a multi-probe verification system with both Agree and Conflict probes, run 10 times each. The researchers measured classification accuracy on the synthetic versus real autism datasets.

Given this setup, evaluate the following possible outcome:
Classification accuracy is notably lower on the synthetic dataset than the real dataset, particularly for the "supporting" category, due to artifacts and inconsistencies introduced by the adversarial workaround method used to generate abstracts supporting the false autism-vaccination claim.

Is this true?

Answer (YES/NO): NO